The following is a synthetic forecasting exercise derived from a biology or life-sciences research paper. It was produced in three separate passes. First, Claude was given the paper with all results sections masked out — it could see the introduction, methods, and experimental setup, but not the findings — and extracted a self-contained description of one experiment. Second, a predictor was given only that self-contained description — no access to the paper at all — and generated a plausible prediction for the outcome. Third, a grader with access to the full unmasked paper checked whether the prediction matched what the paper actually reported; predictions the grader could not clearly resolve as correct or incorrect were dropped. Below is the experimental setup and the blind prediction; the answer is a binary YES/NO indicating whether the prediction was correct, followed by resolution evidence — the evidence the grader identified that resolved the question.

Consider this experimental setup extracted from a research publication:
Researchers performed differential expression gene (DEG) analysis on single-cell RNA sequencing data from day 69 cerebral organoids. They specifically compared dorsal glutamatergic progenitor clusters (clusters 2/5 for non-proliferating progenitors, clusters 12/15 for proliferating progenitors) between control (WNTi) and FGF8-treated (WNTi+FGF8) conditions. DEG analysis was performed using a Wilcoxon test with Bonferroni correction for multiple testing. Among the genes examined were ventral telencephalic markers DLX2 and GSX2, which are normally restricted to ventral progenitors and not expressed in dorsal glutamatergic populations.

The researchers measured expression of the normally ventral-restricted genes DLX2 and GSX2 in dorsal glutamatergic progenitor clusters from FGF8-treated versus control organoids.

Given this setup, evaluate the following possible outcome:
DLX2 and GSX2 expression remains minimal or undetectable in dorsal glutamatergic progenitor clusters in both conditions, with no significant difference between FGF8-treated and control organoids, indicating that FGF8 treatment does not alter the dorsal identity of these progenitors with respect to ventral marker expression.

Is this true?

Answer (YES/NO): NO